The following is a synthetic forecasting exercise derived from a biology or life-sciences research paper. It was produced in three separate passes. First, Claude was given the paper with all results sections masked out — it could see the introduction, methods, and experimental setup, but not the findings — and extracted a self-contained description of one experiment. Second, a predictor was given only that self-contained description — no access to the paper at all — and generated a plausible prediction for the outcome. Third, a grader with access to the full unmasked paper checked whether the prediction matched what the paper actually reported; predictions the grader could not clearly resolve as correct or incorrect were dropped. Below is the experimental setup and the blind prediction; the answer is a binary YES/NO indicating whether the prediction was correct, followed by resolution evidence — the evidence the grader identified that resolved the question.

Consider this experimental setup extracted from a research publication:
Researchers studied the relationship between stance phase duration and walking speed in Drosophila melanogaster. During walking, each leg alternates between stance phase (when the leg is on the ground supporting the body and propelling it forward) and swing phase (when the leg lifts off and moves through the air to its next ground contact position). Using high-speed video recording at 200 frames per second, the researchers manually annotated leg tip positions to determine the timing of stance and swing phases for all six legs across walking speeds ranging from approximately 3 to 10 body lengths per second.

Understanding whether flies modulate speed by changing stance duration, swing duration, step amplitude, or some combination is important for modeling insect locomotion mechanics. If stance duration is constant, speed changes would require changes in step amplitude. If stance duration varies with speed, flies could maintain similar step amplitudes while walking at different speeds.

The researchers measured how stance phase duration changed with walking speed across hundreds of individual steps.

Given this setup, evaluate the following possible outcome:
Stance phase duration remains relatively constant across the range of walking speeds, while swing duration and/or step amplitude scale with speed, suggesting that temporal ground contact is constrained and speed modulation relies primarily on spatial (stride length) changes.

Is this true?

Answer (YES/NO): NO